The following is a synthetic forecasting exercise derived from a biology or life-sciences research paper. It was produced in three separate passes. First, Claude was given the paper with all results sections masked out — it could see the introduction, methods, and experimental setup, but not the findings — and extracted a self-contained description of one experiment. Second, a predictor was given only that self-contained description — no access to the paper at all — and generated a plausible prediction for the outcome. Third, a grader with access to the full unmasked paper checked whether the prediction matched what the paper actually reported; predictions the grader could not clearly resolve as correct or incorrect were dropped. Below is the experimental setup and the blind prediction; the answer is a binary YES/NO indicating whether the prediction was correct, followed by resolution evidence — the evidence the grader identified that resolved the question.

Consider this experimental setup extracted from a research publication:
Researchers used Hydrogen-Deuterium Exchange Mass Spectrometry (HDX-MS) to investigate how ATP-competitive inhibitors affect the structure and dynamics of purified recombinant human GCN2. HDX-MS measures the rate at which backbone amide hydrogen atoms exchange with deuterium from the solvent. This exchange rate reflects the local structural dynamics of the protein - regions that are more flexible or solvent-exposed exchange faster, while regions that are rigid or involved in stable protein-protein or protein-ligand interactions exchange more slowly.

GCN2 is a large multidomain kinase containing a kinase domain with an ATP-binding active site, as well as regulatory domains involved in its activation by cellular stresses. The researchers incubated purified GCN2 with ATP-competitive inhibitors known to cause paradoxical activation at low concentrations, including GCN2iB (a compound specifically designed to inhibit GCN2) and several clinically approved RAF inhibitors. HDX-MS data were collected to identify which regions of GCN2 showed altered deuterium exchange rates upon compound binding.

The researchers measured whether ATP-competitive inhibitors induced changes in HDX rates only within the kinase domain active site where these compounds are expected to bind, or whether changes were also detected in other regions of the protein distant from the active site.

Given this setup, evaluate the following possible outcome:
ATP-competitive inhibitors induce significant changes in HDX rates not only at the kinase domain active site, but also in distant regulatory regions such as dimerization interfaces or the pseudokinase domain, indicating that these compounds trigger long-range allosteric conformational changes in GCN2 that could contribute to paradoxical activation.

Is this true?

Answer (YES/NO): YES